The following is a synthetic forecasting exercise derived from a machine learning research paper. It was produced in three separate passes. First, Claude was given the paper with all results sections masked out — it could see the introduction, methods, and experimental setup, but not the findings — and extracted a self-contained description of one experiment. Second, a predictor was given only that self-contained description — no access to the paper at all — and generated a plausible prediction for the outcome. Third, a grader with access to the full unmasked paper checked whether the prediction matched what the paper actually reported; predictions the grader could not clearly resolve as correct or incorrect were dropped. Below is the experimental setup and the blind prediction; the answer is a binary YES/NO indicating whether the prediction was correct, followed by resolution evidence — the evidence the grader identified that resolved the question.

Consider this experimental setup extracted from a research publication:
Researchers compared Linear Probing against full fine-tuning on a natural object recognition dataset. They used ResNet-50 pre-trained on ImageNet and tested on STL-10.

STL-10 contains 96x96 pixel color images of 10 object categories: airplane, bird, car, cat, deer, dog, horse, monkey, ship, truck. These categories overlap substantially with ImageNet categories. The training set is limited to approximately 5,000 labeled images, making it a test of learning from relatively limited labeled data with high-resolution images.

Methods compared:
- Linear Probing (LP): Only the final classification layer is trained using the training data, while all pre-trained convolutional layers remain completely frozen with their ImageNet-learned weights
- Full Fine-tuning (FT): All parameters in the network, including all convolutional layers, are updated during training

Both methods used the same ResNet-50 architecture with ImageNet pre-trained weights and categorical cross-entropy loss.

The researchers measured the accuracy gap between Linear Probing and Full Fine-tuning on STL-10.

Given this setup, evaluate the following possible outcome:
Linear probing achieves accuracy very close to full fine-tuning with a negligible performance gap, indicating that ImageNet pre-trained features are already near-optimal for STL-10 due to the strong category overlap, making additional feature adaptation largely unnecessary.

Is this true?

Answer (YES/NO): YES